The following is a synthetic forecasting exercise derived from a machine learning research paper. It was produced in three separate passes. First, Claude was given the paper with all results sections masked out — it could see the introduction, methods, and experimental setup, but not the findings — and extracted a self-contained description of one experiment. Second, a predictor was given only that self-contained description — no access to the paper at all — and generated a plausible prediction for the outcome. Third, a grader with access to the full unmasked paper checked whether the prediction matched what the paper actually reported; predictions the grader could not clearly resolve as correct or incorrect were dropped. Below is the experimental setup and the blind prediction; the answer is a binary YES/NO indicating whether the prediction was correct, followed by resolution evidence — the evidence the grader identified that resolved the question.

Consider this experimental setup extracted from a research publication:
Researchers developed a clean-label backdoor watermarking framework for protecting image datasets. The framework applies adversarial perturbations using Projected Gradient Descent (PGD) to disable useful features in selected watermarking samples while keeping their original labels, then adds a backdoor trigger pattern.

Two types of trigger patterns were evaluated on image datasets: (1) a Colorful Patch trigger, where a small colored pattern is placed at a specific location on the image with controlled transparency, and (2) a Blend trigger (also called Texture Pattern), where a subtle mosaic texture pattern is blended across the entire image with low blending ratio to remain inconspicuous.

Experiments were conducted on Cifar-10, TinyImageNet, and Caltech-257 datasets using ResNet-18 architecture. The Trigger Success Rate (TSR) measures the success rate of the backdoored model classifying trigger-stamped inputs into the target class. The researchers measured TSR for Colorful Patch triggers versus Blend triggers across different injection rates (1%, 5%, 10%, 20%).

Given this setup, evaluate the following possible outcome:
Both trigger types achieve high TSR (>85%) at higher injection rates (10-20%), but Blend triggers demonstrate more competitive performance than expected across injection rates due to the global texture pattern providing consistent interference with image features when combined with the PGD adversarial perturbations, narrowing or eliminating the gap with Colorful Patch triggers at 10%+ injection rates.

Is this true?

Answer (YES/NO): NO